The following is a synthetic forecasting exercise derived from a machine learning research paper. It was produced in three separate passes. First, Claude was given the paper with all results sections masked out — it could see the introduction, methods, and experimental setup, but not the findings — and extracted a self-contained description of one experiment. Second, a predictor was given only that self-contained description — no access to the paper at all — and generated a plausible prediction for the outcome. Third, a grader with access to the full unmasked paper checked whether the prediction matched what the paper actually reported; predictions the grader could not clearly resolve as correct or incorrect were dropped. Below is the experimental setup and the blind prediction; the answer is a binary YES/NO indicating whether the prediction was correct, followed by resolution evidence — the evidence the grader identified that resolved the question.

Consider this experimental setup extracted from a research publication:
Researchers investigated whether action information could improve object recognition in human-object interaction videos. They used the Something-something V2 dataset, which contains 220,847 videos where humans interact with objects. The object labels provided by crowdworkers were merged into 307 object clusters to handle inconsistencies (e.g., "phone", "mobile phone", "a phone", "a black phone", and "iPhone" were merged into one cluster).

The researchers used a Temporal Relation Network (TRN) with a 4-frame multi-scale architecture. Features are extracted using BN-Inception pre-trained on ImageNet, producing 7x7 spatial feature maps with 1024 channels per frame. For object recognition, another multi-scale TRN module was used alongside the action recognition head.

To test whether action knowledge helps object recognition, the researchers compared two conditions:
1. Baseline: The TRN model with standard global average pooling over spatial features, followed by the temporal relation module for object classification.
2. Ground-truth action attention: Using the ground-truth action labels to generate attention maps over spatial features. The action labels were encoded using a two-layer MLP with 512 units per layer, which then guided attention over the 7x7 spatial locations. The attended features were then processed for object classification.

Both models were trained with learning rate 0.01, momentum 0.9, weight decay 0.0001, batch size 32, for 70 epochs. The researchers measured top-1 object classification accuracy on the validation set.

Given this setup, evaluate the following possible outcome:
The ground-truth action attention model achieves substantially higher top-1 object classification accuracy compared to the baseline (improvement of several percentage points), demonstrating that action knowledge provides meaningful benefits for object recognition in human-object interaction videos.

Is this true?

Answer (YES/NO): YES